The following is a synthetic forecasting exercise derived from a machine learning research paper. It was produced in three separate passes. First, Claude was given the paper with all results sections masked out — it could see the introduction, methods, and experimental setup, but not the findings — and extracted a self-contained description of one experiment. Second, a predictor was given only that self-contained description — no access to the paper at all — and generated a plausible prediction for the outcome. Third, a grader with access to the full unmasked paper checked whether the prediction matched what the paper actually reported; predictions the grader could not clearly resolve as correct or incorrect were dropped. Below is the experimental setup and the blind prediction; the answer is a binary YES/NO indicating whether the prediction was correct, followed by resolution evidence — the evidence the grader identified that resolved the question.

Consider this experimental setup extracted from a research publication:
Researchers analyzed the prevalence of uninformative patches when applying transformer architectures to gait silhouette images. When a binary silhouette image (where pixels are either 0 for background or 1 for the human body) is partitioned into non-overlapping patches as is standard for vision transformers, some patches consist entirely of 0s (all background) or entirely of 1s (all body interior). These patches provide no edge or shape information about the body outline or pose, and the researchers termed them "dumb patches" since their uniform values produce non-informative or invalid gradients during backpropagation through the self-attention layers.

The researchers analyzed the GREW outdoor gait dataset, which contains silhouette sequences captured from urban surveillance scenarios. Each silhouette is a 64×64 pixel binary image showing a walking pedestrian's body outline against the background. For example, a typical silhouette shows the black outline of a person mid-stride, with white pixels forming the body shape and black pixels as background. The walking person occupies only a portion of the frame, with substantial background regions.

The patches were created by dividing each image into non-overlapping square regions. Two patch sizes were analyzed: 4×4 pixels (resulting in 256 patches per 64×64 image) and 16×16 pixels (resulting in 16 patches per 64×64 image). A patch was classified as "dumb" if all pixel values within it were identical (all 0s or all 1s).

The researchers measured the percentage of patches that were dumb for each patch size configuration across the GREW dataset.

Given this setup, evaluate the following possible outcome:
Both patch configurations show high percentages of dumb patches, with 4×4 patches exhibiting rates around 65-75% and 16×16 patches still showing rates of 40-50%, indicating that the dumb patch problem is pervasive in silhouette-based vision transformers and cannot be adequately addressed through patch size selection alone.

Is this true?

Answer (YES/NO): NO